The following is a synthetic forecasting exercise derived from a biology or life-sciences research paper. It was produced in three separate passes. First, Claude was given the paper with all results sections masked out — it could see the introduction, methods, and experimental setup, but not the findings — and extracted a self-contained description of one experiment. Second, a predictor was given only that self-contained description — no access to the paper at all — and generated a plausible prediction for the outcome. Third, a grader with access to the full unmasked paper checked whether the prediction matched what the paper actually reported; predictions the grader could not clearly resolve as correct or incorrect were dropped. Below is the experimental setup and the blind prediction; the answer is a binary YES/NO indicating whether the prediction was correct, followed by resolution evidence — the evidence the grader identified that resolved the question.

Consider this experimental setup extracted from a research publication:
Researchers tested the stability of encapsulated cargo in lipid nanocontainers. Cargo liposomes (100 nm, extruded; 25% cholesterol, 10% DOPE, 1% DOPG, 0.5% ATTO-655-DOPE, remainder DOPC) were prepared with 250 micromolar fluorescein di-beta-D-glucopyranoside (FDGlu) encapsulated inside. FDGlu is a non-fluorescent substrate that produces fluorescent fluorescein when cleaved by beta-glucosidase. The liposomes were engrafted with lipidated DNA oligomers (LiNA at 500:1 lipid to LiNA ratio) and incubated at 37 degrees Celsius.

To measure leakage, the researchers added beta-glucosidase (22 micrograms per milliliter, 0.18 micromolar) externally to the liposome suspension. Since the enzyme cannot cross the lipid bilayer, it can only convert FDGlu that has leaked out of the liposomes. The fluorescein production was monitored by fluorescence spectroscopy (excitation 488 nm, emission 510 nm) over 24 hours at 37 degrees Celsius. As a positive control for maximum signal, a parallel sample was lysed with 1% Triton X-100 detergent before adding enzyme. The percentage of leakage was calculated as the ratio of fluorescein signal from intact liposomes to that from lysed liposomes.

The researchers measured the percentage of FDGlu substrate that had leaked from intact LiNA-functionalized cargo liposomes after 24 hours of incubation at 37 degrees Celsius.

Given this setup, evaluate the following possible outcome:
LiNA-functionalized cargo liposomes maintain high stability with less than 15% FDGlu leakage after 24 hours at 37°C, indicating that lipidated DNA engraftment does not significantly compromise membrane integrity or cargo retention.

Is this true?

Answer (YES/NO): NO